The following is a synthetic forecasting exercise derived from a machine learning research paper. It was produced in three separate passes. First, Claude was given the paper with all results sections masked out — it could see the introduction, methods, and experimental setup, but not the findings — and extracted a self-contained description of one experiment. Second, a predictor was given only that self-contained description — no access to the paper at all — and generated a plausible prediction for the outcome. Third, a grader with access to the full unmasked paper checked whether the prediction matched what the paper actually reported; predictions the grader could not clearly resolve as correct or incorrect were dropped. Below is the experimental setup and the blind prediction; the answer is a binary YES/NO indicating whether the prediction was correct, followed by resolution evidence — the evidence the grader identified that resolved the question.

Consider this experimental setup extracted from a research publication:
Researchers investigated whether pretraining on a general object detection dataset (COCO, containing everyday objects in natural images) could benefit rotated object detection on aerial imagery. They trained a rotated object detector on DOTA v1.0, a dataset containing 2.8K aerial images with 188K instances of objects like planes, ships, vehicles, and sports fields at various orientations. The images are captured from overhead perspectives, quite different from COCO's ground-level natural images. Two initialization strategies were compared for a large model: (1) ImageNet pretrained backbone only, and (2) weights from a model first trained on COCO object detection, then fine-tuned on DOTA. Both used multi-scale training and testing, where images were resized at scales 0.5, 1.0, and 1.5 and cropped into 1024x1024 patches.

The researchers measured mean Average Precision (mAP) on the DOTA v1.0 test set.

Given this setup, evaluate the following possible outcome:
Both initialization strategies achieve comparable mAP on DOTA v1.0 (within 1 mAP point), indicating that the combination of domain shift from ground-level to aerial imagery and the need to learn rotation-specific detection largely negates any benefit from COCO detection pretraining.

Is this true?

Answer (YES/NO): NO